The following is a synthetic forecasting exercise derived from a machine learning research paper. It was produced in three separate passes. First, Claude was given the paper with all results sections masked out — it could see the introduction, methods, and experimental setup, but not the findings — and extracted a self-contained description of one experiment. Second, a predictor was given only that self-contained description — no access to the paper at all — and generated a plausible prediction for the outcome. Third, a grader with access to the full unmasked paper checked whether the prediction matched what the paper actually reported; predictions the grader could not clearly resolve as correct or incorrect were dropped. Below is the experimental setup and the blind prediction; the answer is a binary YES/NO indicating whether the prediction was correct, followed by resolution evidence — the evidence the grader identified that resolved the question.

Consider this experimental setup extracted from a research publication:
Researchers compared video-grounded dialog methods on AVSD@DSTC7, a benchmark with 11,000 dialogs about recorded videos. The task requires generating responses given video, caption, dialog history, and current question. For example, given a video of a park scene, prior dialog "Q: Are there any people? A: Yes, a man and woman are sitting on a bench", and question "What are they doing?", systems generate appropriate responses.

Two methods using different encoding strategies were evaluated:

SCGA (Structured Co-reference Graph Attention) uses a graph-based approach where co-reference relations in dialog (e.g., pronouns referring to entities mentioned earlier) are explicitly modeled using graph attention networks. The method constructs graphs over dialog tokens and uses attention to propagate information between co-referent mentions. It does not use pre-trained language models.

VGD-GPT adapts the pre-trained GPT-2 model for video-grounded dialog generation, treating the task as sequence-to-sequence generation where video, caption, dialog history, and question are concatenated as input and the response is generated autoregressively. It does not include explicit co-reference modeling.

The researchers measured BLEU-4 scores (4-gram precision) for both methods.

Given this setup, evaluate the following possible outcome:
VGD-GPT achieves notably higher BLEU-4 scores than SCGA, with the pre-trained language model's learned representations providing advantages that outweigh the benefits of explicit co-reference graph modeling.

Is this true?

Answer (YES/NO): NO